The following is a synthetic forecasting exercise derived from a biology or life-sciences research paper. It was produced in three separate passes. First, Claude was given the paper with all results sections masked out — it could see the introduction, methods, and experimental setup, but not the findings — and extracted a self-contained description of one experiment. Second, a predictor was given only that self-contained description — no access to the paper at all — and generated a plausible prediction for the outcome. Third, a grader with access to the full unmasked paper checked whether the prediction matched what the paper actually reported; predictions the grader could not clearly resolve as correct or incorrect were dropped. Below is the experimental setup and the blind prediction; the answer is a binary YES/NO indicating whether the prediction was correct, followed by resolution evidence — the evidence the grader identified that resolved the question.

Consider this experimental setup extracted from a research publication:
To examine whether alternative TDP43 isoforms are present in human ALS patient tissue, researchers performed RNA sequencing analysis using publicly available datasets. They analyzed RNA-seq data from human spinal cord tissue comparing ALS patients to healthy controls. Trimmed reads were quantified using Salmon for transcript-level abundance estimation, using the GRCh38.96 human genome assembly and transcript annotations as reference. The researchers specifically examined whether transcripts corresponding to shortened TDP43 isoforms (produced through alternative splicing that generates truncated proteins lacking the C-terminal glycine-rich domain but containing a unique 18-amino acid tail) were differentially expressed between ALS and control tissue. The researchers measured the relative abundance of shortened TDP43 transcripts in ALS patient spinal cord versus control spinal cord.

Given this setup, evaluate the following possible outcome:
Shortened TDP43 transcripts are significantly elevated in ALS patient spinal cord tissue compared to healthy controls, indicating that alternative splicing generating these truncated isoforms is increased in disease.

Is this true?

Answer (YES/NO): NO